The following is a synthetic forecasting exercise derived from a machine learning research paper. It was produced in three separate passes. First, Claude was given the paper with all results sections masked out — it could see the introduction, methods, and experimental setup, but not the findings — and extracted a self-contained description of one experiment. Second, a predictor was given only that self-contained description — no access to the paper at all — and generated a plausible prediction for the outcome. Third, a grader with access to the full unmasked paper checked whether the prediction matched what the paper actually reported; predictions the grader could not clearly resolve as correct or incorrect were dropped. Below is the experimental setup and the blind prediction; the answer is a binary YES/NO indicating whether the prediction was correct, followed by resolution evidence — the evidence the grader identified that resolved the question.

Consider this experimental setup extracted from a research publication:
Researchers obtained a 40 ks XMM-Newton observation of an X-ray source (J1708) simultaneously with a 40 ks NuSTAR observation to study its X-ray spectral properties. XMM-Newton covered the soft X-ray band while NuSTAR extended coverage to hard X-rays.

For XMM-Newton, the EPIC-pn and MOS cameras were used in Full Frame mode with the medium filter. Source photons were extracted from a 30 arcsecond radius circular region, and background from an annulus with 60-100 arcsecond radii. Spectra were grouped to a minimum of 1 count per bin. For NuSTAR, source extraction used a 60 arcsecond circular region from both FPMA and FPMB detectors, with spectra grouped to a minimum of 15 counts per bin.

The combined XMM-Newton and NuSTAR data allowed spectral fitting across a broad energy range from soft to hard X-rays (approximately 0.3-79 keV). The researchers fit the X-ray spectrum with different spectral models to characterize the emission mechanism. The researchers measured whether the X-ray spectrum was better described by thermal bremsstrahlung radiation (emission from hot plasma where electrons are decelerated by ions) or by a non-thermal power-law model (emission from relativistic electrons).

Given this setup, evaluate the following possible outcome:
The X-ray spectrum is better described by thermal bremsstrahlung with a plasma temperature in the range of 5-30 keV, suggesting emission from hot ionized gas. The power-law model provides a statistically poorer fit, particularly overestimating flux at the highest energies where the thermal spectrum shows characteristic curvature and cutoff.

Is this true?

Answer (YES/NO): NO